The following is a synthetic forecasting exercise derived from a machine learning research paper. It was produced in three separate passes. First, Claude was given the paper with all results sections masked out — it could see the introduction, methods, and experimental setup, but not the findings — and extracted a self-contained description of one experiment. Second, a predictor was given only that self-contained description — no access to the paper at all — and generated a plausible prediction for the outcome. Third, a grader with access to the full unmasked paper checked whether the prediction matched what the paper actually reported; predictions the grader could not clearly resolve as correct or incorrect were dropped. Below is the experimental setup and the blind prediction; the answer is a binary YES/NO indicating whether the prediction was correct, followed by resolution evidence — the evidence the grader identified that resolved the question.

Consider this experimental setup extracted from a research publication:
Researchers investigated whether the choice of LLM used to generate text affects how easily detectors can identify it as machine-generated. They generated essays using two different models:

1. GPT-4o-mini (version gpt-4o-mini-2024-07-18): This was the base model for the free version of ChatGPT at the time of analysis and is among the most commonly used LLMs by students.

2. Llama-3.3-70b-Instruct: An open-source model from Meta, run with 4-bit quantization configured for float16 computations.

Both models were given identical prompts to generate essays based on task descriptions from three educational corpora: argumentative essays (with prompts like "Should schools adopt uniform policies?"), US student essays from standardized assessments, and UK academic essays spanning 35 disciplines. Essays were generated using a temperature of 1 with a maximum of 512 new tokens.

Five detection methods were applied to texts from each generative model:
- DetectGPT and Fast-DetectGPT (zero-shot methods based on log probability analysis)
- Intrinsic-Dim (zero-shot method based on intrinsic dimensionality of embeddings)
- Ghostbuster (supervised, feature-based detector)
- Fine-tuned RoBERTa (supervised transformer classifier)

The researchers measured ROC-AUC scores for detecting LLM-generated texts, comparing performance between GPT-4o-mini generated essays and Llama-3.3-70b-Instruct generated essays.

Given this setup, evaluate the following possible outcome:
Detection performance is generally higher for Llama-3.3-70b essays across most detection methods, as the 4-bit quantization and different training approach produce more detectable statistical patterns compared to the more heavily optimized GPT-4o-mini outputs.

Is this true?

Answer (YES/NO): YES